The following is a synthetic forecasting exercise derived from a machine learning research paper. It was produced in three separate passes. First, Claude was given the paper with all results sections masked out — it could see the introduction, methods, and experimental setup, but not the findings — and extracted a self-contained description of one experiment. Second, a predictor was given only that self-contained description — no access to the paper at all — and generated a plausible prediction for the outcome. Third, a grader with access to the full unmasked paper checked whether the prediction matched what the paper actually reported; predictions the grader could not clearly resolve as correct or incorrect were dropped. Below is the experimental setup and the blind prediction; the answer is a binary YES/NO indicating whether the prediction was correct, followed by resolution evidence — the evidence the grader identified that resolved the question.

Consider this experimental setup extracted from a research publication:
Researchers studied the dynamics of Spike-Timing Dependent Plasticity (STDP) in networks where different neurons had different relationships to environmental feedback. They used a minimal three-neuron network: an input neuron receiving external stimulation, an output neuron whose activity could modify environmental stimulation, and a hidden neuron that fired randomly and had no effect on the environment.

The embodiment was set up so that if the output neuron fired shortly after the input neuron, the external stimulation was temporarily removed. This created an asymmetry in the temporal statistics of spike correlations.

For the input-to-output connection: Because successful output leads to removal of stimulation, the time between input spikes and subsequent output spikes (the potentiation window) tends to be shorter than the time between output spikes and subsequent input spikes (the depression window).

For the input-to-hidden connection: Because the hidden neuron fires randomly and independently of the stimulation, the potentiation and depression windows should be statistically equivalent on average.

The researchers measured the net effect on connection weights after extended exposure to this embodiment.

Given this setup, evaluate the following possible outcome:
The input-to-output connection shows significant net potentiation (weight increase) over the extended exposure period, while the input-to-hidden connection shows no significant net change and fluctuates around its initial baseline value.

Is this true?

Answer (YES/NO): YES